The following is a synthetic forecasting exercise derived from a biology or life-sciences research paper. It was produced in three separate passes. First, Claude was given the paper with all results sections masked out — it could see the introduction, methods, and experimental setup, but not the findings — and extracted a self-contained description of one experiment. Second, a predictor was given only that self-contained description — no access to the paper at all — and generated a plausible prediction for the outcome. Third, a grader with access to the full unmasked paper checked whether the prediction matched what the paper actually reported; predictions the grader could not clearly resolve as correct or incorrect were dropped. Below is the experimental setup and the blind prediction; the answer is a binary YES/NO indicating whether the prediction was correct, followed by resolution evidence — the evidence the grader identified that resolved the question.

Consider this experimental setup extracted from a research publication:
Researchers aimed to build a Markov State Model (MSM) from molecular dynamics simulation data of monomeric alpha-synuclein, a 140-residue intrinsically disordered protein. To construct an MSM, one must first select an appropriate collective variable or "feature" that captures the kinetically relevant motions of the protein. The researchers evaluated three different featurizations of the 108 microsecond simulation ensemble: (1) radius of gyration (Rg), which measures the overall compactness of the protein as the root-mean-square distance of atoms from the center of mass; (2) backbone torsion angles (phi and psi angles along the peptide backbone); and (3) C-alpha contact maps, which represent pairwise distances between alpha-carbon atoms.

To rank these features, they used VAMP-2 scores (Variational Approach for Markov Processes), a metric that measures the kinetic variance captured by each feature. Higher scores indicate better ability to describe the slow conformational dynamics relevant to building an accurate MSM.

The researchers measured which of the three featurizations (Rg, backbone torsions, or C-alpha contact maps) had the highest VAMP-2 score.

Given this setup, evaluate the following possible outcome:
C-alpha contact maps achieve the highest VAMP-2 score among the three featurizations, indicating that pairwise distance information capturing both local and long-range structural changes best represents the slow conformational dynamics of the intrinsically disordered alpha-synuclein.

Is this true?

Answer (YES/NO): NO